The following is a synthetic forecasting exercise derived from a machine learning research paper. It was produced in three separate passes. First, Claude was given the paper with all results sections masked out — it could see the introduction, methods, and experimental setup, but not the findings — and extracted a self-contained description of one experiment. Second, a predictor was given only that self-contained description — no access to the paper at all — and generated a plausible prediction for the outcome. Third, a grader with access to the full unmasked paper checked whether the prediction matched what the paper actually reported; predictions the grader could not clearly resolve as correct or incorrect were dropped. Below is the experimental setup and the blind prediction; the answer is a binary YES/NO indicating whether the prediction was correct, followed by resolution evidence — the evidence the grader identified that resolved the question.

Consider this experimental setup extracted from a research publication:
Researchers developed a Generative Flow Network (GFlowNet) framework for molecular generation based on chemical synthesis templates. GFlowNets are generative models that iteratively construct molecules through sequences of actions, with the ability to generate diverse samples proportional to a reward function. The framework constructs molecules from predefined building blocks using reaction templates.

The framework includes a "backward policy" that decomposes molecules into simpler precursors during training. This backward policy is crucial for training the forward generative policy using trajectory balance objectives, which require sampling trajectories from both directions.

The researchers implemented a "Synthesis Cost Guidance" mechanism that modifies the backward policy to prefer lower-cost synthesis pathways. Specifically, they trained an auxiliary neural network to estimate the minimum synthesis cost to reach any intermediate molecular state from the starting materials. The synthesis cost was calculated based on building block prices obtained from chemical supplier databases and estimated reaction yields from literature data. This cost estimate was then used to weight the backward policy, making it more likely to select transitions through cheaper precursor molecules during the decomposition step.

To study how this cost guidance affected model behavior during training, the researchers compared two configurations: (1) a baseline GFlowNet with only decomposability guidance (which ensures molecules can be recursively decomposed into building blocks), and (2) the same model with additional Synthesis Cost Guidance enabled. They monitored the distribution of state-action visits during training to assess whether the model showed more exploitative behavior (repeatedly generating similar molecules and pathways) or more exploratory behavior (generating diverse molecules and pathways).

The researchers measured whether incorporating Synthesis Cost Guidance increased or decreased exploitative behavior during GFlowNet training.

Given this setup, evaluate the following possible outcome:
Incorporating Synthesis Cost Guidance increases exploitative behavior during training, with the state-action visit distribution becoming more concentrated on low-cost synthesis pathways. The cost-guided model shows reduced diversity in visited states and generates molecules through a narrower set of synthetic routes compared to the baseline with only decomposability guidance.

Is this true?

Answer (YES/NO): YES